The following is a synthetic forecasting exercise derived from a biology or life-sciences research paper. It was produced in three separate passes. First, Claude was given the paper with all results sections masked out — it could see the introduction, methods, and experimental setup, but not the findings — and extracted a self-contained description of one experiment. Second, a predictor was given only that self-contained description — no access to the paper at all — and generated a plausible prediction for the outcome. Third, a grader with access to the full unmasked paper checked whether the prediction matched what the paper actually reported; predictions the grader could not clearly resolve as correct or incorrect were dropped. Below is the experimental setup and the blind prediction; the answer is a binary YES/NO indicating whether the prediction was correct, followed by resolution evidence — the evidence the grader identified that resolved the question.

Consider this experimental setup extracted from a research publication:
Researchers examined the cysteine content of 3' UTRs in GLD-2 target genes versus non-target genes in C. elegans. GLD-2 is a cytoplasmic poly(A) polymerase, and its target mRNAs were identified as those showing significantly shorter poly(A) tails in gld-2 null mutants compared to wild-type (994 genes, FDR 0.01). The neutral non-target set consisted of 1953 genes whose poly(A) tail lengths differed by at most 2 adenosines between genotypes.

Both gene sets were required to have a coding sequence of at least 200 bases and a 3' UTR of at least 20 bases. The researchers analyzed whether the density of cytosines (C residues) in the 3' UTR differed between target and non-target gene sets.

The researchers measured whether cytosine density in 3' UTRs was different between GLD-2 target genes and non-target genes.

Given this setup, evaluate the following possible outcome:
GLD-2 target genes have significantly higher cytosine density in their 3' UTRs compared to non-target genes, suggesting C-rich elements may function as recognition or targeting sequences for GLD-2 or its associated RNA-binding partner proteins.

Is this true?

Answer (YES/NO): YES